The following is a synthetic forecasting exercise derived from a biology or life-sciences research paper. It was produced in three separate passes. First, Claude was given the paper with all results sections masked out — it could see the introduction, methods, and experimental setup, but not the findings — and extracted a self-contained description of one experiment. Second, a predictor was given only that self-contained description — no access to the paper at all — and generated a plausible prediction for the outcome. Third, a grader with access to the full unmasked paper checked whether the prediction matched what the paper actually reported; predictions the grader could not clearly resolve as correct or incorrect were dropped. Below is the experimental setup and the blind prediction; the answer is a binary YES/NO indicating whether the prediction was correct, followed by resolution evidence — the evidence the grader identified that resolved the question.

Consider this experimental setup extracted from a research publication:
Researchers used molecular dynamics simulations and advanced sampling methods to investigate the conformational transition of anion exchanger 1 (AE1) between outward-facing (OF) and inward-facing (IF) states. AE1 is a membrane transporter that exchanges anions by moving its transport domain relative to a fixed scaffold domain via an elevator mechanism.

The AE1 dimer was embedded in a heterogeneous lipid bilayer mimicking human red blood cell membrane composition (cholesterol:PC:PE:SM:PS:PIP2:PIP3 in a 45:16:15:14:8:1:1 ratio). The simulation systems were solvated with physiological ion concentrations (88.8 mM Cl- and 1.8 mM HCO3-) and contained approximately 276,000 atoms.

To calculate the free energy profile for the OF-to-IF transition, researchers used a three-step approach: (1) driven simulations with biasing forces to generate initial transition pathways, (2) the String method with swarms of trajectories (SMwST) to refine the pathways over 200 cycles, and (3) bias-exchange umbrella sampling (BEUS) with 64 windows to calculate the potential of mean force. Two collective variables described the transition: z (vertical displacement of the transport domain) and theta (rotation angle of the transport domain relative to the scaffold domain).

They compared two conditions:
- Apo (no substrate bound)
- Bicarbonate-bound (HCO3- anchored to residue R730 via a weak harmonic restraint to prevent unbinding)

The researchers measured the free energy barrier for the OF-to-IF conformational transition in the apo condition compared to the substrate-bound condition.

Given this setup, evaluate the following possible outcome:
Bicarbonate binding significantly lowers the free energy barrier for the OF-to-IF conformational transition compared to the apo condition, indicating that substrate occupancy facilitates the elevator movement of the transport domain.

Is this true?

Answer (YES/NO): YES